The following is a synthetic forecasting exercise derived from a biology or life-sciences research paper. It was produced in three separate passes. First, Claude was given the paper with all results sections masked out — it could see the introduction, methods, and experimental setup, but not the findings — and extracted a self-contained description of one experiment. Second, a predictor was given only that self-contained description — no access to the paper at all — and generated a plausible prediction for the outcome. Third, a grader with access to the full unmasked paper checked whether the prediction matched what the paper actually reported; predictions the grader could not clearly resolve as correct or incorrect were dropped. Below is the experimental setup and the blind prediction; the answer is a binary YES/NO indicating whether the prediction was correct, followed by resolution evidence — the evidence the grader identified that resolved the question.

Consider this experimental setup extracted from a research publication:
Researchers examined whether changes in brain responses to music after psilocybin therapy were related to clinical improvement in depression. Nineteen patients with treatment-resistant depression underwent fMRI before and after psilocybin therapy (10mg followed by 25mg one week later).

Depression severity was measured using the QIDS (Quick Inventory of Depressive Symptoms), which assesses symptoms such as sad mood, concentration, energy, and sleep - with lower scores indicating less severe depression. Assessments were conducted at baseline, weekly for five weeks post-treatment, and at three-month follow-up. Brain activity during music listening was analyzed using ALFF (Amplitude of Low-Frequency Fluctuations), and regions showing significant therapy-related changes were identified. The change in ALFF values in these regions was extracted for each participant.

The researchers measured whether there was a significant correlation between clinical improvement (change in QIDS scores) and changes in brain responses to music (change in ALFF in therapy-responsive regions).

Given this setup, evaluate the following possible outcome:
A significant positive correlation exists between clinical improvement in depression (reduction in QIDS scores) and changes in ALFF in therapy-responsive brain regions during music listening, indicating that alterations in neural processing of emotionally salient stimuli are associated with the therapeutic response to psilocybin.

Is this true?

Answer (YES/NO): NO